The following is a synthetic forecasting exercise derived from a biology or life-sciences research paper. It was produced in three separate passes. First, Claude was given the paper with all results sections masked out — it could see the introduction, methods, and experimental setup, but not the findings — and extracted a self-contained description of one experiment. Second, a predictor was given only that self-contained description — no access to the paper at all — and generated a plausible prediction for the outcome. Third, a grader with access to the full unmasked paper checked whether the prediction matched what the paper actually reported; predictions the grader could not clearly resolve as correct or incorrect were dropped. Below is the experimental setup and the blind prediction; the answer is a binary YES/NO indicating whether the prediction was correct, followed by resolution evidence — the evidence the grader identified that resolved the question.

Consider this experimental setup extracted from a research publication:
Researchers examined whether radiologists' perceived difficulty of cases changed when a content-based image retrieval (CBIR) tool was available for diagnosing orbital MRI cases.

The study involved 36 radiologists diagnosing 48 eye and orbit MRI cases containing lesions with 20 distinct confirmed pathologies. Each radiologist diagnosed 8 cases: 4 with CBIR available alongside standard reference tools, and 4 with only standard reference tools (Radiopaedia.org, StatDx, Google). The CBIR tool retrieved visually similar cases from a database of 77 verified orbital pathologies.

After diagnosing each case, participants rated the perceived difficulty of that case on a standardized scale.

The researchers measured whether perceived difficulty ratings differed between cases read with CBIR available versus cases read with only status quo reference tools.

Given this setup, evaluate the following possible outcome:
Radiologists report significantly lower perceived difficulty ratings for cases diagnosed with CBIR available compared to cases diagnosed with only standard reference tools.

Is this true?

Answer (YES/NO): NO